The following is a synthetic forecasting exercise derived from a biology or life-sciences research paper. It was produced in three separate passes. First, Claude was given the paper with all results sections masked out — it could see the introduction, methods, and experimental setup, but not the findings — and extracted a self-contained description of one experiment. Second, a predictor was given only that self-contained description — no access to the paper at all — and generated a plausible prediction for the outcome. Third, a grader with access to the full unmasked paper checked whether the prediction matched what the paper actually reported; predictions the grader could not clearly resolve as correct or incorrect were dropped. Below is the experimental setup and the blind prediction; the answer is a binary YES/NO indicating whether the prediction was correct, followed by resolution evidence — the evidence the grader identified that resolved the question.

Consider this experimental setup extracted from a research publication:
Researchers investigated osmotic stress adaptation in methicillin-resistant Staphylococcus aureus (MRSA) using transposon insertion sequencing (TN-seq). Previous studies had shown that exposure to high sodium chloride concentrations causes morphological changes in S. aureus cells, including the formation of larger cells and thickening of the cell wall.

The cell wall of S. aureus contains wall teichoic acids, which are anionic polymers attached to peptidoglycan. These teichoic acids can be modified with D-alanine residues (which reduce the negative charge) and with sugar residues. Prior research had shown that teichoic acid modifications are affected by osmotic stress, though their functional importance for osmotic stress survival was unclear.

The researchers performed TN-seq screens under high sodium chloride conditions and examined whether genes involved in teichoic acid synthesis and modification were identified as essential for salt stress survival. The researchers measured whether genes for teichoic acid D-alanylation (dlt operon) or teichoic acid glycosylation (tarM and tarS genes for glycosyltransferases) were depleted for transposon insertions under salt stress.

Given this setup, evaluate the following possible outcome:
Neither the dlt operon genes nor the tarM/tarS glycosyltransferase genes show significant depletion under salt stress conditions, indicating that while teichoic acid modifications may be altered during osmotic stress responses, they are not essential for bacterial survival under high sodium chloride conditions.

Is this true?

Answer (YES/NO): NO